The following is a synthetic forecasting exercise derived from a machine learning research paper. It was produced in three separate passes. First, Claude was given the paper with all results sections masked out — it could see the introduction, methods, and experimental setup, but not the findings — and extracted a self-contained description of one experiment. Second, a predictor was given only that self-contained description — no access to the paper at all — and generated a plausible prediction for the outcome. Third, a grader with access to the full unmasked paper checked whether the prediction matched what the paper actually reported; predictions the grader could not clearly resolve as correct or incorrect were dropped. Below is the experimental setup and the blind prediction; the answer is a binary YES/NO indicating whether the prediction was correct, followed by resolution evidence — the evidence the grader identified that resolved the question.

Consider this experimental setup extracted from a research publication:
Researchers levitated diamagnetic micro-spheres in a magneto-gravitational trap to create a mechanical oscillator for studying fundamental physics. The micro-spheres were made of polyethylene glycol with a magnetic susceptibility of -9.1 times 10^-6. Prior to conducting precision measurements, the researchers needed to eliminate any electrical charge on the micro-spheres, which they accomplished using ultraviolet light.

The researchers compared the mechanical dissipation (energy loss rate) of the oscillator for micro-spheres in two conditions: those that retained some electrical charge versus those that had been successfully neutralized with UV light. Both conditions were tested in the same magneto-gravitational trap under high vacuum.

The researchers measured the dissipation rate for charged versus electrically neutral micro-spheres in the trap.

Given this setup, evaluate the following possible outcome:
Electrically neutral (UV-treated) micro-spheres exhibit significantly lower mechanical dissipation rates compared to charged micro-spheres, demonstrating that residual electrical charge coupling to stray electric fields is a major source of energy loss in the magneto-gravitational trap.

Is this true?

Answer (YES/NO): NO